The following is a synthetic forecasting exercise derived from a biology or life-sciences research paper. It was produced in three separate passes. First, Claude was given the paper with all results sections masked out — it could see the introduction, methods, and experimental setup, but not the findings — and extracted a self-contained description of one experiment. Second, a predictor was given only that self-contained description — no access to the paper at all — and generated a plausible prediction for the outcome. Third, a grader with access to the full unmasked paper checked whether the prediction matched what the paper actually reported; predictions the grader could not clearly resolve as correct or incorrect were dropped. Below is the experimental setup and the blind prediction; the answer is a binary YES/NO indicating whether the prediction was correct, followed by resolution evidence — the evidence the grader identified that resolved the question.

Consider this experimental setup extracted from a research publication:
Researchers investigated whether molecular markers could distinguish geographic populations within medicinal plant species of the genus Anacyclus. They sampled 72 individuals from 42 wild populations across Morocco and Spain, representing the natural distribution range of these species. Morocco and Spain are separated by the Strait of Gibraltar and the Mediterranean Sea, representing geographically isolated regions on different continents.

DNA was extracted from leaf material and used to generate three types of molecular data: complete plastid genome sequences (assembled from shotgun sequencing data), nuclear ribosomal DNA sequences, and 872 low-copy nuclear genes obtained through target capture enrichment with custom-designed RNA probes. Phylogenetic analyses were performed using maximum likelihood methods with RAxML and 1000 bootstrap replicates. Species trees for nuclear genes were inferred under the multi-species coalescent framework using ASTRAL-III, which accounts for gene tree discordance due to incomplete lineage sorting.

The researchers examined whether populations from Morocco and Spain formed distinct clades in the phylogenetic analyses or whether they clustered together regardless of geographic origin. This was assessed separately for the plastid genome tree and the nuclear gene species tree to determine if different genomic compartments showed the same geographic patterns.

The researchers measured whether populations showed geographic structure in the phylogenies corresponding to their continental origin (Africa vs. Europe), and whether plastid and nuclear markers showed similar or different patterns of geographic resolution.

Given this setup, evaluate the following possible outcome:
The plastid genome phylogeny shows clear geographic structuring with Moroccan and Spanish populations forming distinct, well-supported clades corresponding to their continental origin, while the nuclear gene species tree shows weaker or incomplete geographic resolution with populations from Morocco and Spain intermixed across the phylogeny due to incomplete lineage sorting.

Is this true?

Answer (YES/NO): NO